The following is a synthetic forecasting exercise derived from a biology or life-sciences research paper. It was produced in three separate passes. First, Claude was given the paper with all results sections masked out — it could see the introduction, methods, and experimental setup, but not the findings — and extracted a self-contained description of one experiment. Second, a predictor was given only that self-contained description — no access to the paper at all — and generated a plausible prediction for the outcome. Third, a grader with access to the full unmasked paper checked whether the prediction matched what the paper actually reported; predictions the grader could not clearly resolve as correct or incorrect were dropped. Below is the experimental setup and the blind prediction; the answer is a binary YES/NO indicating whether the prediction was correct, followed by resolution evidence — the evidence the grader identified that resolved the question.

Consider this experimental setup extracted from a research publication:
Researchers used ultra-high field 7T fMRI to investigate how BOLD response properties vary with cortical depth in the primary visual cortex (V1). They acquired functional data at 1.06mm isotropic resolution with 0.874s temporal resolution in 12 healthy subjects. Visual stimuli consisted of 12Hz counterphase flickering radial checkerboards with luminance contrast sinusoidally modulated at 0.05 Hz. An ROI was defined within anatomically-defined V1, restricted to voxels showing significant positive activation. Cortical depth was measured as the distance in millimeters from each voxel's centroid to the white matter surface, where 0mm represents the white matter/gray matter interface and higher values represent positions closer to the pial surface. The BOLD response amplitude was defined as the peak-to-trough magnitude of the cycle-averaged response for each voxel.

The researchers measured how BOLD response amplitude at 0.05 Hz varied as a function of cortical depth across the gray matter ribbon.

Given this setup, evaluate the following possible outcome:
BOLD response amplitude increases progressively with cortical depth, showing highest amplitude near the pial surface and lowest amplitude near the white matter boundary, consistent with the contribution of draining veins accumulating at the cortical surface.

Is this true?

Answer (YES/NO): YES